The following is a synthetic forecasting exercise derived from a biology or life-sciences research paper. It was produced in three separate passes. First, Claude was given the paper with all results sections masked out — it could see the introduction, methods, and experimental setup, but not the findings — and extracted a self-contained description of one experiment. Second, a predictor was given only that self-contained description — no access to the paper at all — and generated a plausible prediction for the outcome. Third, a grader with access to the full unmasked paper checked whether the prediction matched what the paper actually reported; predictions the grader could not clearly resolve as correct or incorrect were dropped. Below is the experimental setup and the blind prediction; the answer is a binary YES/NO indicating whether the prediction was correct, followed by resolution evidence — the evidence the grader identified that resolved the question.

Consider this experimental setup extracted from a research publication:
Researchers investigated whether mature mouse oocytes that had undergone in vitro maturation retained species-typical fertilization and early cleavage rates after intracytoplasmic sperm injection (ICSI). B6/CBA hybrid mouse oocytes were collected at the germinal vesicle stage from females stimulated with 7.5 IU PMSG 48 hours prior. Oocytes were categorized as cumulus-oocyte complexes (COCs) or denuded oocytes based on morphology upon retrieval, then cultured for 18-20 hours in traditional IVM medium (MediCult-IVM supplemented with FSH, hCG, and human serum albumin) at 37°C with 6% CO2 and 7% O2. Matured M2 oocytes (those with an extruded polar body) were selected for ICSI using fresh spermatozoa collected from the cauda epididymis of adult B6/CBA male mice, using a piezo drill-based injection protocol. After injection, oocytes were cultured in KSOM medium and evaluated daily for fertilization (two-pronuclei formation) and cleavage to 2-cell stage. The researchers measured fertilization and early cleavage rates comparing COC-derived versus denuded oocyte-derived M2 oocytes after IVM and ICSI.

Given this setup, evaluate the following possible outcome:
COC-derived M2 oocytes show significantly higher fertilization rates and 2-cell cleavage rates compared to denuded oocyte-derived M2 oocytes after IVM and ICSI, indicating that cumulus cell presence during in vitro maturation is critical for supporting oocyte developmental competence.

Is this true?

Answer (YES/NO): NO